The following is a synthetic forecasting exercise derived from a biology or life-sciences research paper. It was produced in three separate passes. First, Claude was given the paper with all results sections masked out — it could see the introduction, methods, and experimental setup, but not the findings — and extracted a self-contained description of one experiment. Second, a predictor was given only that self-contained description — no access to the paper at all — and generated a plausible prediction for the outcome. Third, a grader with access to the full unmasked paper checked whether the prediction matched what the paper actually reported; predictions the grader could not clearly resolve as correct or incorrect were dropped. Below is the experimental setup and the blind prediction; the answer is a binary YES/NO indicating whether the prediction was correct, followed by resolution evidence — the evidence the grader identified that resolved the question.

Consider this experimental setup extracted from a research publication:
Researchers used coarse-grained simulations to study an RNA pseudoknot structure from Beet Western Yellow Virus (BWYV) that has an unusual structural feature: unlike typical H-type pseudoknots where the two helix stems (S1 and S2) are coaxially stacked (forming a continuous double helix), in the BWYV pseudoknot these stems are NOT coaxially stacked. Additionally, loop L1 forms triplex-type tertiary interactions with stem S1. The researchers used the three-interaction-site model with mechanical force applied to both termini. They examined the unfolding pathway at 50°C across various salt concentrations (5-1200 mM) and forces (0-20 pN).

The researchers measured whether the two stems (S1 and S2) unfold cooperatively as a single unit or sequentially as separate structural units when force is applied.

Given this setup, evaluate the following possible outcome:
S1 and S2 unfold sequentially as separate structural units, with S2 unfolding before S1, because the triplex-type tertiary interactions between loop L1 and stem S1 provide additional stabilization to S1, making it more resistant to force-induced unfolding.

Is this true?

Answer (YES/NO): NO